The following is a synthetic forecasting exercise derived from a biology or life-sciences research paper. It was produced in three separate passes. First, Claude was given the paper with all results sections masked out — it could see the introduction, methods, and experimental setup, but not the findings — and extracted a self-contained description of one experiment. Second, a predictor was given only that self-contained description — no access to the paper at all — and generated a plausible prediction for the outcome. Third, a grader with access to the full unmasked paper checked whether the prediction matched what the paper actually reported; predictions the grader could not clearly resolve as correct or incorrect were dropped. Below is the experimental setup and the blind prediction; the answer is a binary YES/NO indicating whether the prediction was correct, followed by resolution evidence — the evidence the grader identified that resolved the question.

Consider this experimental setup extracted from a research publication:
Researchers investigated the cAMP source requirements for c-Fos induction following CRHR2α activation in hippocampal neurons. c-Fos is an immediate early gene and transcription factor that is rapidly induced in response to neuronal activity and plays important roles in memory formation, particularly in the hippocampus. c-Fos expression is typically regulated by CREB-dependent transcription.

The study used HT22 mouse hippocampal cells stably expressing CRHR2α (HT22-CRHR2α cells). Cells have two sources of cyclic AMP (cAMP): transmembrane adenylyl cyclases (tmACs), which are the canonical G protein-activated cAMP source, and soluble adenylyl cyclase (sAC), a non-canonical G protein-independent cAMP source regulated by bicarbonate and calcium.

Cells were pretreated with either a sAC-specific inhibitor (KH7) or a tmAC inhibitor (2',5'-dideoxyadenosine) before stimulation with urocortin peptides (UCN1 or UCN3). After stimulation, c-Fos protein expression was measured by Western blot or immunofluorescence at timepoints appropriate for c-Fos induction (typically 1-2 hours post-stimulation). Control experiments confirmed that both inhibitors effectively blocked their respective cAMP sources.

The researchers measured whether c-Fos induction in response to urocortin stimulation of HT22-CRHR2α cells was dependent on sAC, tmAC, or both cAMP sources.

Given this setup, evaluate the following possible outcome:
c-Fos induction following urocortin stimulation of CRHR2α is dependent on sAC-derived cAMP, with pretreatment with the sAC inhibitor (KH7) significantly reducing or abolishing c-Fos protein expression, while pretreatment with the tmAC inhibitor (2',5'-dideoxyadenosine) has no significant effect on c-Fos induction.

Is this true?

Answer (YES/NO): NO